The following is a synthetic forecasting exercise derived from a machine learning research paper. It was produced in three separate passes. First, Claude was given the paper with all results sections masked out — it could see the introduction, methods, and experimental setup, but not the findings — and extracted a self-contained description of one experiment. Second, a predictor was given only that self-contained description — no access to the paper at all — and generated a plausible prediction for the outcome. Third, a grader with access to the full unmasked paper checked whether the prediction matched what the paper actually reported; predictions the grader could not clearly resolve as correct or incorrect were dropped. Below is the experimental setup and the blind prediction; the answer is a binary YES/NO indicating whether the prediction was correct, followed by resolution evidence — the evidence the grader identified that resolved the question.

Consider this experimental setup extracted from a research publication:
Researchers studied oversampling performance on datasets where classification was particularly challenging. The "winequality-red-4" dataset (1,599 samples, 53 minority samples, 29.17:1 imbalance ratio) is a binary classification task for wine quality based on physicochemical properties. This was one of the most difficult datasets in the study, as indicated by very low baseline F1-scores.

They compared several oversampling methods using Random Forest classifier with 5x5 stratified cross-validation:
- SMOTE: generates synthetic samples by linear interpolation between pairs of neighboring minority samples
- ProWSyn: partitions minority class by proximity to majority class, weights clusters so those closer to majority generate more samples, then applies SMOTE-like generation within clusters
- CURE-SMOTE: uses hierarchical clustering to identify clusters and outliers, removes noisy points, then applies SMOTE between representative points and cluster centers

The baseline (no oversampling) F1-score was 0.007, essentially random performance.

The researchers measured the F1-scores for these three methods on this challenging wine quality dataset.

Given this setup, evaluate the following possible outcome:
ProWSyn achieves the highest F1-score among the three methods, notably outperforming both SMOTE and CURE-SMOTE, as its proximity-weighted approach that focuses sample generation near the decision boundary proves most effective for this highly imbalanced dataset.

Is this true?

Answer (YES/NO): YES